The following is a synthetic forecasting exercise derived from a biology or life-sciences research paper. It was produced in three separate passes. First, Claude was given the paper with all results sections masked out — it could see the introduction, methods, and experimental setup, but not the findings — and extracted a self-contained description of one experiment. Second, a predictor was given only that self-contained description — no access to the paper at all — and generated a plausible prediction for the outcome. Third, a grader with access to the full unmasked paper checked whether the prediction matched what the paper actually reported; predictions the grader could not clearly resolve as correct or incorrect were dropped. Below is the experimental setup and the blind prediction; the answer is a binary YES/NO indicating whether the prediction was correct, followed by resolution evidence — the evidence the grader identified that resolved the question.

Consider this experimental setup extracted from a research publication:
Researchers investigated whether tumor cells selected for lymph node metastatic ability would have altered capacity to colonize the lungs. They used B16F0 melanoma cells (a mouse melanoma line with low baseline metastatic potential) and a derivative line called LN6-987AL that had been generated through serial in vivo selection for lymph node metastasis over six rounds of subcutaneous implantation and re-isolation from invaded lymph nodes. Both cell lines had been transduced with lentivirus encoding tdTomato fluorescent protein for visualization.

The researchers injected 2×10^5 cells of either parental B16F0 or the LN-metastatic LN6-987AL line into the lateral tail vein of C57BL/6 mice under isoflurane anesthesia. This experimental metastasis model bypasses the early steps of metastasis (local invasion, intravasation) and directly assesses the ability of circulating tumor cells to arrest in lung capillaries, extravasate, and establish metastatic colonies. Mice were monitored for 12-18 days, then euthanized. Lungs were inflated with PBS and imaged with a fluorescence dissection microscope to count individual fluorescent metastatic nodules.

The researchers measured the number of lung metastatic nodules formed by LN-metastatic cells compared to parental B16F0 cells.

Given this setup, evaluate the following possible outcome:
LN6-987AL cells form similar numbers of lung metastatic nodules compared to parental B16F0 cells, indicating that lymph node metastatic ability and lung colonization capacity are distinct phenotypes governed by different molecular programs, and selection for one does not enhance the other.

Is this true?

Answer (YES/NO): NO